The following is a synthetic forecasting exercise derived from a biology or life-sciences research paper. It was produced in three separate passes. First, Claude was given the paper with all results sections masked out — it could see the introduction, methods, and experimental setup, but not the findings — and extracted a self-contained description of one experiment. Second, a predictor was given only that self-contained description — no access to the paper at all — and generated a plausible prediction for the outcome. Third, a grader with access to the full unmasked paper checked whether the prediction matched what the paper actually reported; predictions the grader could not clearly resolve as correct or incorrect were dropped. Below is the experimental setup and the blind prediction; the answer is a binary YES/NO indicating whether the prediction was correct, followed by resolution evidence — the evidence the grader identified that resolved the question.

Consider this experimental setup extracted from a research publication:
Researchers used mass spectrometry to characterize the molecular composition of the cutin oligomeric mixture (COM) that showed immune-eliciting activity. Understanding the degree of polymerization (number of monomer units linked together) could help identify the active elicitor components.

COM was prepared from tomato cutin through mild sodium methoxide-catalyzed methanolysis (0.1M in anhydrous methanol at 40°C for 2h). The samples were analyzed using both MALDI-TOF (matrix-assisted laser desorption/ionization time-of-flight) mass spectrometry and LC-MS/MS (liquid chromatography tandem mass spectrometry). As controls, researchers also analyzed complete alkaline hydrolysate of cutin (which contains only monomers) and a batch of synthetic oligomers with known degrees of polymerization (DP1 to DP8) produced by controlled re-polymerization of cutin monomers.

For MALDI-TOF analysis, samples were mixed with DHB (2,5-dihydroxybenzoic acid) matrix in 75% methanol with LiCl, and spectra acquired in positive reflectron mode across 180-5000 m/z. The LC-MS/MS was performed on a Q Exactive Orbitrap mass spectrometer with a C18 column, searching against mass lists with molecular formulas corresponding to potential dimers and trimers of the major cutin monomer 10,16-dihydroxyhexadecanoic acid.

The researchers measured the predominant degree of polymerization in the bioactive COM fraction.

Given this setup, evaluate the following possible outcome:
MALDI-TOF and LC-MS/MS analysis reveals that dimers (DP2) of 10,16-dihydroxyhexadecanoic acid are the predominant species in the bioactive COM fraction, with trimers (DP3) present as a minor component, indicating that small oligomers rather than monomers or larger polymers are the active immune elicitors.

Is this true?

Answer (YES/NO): YES